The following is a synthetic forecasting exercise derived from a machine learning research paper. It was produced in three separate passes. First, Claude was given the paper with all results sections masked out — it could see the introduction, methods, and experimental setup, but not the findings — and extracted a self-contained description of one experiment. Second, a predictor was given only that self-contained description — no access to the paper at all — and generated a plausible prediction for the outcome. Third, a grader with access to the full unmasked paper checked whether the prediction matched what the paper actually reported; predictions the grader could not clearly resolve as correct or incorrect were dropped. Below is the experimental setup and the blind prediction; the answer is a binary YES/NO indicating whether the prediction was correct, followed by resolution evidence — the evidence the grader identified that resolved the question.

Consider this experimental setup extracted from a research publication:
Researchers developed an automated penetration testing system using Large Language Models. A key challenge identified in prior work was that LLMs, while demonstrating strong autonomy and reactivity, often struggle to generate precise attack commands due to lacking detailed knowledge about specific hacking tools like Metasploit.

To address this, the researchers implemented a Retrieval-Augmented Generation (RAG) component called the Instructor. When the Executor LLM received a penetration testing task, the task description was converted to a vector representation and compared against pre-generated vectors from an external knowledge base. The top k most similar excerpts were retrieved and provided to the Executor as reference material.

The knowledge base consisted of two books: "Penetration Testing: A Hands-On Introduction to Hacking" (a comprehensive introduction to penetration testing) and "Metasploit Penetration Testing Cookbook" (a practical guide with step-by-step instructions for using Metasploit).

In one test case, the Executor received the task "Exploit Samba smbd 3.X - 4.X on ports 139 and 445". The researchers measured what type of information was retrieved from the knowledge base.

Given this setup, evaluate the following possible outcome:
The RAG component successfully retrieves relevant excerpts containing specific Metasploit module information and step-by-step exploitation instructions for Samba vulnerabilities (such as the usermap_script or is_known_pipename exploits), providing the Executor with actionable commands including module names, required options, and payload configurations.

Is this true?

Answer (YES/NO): NO